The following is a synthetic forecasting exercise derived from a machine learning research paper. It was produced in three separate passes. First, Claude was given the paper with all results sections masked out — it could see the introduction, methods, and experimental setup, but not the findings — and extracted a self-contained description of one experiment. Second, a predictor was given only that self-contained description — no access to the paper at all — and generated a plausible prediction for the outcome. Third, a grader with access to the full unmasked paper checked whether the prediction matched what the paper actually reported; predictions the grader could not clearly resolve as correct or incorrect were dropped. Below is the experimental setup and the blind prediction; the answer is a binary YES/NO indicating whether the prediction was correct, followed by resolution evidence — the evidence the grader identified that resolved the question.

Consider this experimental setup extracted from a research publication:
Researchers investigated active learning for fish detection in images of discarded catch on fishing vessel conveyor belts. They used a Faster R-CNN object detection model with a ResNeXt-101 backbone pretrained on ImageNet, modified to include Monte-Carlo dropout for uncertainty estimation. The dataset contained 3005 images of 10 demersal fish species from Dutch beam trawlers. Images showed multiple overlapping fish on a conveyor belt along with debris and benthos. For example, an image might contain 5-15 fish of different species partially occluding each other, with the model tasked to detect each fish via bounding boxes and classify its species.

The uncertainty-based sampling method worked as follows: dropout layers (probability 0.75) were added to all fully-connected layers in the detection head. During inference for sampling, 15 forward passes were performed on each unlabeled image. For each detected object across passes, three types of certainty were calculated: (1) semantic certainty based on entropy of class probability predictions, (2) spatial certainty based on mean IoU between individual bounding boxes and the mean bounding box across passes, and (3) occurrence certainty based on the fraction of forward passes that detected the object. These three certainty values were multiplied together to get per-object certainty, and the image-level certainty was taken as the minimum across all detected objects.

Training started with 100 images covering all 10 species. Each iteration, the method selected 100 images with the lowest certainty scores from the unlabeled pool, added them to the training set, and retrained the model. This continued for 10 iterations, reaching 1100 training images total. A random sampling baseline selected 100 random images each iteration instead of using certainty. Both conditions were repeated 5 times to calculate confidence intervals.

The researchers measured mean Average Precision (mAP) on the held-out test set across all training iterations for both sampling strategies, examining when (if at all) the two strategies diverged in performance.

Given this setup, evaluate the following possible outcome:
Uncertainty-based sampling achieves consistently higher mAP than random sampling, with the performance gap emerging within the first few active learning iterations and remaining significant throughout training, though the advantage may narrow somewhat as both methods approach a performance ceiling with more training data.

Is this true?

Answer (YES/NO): NO